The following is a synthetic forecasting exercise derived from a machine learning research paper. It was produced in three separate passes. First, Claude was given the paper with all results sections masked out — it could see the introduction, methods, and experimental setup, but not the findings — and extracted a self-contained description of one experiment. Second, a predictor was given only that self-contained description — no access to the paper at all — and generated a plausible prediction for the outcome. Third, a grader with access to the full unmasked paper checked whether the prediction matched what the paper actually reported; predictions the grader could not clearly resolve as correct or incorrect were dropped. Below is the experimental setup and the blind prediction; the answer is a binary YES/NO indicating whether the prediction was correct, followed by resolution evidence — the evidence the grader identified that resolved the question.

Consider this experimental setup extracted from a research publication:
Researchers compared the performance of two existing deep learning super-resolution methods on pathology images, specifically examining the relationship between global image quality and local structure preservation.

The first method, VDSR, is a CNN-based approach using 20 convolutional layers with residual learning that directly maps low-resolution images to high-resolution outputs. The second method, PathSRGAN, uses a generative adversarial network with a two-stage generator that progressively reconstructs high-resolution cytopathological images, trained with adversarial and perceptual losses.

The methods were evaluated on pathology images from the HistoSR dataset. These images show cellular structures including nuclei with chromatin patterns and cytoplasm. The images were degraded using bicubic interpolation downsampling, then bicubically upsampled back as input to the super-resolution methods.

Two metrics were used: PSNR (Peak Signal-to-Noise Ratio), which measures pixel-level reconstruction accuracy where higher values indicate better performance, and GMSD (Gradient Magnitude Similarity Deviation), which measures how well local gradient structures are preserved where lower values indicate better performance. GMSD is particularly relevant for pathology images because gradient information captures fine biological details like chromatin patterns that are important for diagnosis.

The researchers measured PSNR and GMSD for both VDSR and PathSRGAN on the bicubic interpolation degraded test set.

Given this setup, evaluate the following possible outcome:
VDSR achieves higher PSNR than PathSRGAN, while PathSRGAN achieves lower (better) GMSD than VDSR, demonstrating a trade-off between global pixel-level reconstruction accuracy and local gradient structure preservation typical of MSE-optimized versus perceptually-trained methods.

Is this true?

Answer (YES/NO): NO